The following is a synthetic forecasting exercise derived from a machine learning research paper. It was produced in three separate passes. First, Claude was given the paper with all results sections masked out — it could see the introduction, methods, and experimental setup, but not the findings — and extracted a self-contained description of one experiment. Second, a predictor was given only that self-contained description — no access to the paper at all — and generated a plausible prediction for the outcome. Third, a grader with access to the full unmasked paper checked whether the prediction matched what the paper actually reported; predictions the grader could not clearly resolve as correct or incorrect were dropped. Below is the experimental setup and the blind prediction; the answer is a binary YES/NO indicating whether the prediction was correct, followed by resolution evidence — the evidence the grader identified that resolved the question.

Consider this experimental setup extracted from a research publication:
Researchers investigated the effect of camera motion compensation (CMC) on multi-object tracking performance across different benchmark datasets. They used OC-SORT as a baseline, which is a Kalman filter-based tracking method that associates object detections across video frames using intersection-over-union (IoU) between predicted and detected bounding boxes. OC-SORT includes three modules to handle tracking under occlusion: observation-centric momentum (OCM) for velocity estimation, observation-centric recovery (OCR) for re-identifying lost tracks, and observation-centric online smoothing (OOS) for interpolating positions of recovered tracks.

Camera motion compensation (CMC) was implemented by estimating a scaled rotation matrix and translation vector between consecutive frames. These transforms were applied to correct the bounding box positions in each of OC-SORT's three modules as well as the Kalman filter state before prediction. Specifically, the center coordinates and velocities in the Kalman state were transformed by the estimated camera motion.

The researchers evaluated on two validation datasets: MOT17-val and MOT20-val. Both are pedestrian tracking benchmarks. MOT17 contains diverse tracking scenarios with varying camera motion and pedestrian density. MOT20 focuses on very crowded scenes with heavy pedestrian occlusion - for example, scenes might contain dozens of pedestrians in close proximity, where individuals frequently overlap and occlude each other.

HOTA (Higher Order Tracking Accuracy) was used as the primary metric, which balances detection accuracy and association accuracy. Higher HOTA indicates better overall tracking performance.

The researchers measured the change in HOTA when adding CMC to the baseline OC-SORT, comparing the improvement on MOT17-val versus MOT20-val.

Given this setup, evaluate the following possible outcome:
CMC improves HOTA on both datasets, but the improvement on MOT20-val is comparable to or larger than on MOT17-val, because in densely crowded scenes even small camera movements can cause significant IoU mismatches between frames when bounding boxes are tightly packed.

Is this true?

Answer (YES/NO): NO